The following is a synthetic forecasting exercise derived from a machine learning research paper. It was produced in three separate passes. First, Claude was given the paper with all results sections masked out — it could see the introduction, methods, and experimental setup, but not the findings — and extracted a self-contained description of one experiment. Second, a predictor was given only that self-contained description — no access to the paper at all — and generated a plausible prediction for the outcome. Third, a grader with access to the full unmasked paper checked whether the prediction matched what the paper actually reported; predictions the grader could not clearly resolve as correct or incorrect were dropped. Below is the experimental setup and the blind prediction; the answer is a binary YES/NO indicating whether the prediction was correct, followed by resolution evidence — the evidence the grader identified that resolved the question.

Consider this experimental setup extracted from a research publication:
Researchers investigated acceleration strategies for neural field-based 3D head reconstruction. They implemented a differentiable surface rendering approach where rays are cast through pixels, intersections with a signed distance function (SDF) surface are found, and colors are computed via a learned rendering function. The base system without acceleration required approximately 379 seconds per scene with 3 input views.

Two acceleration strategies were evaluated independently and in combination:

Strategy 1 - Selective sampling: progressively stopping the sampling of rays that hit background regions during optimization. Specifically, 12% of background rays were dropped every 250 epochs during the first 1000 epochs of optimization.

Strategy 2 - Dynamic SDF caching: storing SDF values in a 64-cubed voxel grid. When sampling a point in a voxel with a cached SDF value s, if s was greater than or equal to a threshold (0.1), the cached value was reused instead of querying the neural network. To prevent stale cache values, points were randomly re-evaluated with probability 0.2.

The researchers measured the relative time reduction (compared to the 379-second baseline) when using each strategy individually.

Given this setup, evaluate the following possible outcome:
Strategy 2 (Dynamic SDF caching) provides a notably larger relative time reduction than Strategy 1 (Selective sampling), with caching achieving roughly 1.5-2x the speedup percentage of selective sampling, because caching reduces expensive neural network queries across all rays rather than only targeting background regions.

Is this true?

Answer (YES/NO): NO